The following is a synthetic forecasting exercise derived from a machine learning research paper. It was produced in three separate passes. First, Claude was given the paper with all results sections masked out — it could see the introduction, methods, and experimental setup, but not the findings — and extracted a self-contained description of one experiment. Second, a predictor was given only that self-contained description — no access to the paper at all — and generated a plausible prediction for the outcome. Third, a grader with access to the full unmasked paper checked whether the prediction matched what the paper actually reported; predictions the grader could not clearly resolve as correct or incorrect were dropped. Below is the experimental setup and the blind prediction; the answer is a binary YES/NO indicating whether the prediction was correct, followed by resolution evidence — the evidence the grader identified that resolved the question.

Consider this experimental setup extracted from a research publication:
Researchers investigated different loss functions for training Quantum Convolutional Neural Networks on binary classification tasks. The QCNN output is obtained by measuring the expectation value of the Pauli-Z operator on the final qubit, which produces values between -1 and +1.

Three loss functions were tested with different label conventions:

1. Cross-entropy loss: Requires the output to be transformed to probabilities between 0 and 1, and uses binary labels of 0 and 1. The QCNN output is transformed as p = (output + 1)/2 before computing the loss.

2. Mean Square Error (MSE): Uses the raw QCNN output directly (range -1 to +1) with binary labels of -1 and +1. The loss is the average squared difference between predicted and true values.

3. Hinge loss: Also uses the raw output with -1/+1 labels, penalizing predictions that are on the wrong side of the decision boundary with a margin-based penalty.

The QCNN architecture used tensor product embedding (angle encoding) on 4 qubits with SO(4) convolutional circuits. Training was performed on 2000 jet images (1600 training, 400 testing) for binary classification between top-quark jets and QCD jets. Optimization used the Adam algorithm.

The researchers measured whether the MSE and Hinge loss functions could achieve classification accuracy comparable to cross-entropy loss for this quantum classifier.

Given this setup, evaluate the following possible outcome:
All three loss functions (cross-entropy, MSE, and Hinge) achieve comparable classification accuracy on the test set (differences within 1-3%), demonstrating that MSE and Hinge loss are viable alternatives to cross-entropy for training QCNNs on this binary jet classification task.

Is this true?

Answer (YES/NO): YES